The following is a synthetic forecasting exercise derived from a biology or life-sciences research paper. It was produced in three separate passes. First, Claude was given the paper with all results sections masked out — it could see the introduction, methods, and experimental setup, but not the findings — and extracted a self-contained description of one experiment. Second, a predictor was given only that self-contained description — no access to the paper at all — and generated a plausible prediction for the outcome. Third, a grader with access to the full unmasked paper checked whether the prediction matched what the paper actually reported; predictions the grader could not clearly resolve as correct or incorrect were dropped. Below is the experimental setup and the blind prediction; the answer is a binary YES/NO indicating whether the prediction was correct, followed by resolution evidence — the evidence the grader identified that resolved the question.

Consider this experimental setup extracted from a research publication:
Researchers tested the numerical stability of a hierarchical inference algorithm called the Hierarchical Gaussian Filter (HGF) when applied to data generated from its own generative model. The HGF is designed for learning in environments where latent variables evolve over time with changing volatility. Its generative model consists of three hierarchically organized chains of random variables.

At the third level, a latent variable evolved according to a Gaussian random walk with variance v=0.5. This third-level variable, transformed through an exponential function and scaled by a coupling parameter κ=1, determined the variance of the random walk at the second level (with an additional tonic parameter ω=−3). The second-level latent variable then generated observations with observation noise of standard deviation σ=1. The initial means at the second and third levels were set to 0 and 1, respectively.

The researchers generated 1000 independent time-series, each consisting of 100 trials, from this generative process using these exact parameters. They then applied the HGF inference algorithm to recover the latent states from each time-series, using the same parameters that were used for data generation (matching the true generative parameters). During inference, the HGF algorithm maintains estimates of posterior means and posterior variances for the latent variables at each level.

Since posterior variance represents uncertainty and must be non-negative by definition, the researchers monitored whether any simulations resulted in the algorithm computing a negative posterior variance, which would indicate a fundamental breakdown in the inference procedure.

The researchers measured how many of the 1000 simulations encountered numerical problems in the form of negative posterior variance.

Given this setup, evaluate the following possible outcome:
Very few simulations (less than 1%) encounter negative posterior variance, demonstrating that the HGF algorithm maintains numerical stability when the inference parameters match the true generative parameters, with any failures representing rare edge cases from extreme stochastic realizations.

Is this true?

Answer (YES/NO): NO